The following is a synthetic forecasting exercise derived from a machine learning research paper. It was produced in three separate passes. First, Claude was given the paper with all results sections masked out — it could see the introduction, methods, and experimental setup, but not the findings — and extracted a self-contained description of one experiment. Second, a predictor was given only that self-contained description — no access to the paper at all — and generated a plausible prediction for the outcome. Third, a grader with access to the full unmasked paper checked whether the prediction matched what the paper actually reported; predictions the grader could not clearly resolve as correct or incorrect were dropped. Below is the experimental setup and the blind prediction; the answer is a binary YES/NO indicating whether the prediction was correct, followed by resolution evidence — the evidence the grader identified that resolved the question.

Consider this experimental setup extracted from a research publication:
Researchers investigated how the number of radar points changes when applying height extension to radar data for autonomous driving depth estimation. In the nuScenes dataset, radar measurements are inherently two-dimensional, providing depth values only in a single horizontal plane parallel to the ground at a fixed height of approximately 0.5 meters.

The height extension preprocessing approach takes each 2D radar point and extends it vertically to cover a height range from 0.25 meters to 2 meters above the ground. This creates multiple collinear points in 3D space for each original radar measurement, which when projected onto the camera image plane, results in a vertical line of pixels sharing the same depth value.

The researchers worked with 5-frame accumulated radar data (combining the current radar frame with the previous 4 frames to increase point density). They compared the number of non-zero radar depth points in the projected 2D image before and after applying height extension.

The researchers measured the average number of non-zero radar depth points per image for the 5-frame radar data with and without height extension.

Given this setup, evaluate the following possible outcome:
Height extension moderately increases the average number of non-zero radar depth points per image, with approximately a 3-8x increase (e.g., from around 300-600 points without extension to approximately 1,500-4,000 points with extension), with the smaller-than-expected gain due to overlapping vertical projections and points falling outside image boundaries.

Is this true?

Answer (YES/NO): NO